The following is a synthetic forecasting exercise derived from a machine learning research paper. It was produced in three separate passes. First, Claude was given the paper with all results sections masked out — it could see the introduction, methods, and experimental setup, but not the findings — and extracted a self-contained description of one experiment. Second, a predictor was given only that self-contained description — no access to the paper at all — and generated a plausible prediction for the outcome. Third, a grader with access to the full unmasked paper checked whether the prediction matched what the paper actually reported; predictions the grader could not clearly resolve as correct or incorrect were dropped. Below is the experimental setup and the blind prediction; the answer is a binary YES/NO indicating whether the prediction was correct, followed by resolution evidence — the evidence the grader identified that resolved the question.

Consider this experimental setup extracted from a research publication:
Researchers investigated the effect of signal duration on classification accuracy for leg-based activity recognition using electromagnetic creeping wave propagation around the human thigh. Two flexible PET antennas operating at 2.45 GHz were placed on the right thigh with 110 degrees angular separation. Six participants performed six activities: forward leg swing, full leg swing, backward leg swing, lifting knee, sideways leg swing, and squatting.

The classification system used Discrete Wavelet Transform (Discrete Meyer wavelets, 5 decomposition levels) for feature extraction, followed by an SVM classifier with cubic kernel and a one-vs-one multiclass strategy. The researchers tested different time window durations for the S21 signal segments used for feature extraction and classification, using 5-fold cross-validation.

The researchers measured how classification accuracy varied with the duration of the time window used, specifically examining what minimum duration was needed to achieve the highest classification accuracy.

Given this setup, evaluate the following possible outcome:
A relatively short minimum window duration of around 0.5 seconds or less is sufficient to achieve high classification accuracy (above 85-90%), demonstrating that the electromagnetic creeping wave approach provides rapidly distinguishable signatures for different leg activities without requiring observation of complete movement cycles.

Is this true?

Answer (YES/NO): NO